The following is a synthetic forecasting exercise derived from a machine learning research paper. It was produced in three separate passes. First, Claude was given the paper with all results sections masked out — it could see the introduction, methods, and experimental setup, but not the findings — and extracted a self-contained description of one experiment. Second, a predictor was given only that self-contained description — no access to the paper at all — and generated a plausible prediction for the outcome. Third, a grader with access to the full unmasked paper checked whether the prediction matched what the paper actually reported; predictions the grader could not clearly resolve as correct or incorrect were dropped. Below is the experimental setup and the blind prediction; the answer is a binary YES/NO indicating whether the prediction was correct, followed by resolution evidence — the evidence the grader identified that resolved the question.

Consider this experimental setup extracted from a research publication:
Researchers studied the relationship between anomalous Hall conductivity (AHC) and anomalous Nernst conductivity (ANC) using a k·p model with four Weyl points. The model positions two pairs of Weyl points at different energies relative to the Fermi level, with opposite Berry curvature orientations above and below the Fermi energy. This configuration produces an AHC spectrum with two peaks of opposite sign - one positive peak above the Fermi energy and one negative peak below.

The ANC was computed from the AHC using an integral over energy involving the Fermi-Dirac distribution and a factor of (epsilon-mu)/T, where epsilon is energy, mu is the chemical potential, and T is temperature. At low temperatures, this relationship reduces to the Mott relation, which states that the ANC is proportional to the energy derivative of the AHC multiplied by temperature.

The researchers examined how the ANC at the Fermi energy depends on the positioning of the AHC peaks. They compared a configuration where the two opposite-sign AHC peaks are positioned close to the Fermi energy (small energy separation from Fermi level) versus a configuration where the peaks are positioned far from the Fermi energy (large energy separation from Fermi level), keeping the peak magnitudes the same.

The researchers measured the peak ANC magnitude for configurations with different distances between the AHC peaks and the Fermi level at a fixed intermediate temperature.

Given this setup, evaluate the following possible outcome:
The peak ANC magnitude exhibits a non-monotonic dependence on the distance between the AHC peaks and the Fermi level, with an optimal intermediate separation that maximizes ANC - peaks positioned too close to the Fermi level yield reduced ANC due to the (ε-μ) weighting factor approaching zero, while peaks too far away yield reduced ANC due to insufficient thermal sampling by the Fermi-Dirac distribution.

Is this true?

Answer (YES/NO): NO